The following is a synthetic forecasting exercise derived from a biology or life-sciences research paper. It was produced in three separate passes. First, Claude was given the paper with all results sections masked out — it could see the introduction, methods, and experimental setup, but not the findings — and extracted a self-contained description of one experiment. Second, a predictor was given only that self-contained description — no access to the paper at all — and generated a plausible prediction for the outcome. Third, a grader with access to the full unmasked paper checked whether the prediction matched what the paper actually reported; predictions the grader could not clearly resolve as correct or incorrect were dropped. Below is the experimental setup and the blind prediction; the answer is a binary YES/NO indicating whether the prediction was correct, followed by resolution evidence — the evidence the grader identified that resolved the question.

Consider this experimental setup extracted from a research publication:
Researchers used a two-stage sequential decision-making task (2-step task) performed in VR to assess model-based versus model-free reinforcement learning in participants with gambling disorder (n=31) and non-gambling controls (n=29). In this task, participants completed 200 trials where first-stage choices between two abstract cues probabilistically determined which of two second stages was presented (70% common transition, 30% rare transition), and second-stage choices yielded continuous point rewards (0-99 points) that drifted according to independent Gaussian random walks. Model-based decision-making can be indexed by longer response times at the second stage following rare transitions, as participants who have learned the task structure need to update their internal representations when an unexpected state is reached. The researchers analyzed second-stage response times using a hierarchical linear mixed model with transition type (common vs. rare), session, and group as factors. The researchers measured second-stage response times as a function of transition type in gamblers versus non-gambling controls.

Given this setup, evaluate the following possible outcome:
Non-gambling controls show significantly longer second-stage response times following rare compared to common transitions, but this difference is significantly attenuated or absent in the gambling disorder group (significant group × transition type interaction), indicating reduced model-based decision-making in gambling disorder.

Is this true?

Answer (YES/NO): YES